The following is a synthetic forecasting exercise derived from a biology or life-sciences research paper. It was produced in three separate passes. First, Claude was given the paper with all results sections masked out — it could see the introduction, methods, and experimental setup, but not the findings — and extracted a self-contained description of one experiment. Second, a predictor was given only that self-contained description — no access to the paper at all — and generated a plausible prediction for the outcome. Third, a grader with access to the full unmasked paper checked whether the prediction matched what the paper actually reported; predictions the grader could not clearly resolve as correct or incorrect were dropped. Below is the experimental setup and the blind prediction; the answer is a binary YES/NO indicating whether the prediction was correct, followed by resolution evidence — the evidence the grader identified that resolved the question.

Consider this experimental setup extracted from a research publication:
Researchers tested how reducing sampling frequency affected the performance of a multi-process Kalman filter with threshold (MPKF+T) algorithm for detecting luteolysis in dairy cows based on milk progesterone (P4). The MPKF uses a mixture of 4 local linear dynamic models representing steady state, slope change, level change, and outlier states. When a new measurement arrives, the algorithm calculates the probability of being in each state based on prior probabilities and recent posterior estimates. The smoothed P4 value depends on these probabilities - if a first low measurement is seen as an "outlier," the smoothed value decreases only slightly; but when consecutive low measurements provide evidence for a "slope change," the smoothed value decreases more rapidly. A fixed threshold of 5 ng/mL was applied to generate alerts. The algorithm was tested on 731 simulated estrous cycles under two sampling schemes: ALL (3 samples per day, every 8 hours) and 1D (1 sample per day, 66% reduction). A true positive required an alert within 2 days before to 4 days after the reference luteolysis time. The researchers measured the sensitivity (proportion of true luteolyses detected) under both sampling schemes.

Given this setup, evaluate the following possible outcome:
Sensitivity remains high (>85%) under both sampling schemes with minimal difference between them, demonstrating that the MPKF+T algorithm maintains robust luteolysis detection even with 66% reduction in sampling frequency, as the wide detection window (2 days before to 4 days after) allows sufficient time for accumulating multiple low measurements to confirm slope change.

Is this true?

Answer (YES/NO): YES